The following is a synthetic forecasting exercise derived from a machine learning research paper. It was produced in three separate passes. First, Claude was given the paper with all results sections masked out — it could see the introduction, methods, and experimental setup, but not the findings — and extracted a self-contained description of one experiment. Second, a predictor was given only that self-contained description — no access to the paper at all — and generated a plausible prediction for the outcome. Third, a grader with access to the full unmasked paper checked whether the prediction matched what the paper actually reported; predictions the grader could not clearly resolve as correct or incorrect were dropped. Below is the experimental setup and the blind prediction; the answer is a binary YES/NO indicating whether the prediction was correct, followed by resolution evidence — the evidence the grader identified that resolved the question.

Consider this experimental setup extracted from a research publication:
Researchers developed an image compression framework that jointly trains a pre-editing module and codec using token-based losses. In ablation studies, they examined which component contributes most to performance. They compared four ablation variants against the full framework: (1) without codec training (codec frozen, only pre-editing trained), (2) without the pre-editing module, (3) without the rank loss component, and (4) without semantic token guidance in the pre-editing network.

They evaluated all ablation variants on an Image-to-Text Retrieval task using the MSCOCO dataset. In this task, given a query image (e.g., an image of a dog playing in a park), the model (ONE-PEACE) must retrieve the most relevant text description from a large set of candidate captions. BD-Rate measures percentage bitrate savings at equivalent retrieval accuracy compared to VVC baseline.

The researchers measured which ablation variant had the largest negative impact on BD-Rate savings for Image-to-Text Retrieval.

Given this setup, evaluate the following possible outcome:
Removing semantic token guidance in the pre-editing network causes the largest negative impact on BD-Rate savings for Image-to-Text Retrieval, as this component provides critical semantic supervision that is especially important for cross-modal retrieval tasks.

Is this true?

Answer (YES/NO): NO